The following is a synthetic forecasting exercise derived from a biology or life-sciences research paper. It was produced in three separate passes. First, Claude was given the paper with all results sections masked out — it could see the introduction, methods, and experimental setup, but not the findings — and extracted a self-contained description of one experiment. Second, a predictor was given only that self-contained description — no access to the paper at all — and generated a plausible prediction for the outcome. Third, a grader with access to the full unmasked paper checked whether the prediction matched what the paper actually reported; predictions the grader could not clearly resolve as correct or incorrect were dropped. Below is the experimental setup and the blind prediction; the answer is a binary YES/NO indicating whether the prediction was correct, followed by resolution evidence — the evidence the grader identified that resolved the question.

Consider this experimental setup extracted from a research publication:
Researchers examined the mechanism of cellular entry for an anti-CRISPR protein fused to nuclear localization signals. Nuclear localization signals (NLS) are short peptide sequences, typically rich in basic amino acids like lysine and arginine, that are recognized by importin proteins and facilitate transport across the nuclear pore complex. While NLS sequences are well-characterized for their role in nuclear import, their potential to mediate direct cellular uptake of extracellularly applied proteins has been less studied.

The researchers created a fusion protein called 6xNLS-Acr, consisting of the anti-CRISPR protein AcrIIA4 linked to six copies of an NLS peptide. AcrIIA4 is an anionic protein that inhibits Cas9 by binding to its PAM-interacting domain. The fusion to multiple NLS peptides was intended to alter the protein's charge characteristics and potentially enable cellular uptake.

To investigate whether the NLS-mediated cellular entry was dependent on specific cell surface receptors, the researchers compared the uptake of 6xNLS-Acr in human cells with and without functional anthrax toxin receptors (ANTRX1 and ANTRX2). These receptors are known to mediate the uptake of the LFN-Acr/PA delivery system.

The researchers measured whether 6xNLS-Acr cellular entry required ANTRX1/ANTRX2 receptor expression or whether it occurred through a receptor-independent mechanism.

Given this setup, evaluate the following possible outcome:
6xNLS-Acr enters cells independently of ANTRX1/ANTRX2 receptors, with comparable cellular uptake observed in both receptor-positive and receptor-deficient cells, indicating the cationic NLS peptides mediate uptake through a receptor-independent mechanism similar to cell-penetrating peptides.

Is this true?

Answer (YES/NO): YES